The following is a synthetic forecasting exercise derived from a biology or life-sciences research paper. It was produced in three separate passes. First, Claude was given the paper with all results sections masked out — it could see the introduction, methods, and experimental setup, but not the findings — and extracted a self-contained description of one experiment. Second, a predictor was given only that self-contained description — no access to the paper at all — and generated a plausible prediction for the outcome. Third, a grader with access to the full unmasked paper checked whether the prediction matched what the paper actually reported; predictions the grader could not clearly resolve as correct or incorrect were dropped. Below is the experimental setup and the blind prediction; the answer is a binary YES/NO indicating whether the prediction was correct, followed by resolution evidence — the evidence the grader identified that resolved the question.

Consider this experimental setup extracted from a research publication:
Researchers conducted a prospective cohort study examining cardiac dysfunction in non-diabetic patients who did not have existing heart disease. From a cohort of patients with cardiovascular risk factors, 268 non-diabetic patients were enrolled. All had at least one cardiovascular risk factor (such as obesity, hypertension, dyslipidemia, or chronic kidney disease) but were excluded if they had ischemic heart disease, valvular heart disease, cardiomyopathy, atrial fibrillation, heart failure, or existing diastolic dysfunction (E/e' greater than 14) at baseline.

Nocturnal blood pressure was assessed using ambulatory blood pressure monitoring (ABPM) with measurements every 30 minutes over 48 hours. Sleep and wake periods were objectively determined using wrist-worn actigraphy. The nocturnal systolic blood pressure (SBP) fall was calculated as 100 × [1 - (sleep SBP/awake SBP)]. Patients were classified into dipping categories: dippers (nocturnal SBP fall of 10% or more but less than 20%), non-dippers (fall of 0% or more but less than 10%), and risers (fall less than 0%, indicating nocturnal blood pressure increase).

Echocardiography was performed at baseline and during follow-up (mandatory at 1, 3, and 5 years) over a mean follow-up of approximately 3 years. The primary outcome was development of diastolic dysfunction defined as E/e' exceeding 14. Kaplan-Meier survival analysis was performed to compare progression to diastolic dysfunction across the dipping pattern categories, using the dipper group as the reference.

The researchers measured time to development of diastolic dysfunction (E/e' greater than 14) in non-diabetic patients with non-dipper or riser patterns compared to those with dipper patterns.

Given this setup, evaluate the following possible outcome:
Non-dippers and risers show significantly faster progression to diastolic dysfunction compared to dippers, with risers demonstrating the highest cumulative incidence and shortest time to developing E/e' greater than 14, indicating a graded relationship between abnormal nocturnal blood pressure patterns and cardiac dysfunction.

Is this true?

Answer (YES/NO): NO